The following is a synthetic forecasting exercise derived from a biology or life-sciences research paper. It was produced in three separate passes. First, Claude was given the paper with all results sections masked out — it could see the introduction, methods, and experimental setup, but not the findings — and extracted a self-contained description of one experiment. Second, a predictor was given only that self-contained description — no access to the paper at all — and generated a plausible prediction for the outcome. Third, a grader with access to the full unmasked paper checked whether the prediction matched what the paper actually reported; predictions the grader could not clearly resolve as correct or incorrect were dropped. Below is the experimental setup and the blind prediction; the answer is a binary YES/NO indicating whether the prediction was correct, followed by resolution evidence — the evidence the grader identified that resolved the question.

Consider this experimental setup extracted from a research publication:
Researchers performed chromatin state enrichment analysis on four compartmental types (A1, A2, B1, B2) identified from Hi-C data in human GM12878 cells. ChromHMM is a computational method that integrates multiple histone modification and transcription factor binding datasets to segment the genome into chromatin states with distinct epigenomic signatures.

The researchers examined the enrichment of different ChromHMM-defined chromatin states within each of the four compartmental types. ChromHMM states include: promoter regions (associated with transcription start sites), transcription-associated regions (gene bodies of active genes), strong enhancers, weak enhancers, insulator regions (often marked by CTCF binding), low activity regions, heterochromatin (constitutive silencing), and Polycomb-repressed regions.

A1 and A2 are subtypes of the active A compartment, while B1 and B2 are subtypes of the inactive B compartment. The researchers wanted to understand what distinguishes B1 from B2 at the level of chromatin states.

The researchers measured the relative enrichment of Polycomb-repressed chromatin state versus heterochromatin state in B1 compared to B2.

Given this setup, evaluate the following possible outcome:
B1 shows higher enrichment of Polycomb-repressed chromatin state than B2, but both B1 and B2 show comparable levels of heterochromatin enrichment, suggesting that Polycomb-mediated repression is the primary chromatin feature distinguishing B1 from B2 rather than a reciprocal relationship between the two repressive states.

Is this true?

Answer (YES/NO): NO